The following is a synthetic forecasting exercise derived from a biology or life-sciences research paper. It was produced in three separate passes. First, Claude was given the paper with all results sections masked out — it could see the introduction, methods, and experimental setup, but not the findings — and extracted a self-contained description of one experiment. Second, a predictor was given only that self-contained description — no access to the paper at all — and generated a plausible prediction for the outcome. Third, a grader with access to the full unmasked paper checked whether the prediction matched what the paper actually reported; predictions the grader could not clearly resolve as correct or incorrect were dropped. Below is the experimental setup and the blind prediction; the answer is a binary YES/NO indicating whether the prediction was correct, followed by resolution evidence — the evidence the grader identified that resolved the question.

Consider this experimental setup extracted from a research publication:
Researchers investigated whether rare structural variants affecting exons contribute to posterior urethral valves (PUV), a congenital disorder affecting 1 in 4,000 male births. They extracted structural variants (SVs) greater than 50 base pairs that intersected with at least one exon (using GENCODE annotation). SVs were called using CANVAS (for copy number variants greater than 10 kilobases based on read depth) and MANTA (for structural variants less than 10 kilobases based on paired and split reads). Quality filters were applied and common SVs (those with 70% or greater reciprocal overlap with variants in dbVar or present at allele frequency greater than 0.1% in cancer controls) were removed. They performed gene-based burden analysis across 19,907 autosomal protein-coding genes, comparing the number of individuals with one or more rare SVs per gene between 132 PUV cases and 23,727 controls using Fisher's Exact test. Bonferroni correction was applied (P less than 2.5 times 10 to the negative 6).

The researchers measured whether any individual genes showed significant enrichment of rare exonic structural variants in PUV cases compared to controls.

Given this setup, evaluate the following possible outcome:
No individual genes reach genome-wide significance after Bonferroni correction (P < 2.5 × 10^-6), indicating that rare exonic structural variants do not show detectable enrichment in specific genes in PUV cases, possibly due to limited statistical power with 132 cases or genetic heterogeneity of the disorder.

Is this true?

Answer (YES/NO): YES